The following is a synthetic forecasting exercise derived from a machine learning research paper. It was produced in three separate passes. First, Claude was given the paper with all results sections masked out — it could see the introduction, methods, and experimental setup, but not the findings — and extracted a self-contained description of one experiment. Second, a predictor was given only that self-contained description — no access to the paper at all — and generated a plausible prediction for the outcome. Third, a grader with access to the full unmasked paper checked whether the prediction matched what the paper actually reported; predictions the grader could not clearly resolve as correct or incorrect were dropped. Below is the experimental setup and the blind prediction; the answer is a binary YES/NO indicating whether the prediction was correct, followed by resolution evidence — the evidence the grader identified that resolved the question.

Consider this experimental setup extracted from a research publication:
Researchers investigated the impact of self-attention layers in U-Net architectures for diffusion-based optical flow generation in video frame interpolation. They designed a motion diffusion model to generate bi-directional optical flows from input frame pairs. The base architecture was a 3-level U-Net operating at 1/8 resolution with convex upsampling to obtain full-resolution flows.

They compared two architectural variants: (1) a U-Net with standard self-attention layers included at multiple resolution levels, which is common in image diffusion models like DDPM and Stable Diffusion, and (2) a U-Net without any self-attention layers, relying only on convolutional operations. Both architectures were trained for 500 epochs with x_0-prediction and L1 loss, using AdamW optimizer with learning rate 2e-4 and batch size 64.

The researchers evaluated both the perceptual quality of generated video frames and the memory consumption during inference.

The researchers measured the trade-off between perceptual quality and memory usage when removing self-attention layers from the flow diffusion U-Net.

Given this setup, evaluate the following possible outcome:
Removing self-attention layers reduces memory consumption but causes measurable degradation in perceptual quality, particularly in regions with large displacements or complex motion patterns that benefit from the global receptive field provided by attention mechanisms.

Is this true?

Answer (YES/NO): NO